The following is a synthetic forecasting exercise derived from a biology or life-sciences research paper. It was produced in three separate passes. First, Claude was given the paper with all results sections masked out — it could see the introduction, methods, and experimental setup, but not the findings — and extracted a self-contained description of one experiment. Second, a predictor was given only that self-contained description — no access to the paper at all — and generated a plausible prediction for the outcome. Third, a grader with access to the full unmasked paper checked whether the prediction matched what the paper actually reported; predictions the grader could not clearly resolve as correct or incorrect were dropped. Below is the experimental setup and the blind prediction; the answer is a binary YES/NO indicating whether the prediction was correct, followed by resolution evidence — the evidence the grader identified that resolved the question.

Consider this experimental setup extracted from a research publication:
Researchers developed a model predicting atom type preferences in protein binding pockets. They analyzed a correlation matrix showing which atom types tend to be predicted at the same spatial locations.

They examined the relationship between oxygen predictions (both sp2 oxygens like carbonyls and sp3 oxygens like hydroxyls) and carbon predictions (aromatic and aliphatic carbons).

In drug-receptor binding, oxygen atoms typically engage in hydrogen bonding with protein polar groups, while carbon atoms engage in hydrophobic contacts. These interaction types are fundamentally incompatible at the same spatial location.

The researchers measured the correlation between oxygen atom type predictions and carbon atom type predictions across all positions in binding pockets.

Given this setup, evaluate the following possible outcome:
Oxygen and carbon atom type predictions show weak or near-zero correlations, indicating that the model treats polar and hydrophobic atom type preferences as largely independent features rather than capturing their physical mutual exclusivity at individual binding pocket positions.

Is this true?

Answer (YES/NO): NO